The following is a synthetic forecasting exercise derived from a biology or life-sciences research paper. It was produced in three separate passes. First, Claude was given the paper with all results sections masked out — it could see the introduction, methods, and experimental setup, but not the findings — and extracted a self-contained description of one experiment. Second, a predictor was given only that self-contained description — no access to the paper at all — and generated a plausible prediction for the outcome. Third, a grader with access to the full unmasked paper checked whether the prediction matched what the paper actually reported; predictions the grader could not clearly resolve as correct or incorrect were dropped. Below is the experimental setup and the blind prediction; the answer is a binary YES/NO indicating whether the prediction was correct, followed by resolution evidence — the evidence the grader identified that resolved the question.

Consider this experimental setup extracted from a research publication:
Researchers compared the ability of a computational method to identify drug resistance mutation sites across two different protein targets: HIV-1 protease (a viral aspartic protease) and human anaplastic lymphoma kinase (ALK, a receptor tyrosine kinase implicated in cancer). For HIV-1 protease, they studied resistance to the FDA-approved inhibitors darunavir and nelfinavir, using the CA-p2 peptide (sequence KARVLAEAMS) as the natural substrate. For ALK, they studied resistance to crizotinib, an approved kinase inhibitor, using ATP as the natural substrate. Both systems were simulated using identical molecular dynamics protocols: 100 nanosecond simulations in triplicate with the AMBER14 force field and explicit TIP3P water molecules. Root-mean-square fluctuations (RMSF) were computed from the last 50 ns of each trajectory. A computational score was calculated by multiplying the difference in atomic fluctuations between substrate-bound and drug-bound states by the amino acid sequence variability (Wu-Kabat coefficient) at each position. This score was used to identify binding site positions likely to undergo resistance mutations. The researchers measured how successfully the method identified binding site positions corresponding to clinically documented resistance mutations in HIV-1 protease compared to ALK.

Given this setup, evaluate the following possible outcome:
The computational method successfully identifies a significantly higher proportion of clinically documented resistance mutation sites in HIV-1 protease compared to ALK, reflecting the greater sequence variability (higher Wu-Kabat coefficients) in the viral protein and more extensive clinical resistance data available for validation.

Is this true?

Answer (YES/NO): NO